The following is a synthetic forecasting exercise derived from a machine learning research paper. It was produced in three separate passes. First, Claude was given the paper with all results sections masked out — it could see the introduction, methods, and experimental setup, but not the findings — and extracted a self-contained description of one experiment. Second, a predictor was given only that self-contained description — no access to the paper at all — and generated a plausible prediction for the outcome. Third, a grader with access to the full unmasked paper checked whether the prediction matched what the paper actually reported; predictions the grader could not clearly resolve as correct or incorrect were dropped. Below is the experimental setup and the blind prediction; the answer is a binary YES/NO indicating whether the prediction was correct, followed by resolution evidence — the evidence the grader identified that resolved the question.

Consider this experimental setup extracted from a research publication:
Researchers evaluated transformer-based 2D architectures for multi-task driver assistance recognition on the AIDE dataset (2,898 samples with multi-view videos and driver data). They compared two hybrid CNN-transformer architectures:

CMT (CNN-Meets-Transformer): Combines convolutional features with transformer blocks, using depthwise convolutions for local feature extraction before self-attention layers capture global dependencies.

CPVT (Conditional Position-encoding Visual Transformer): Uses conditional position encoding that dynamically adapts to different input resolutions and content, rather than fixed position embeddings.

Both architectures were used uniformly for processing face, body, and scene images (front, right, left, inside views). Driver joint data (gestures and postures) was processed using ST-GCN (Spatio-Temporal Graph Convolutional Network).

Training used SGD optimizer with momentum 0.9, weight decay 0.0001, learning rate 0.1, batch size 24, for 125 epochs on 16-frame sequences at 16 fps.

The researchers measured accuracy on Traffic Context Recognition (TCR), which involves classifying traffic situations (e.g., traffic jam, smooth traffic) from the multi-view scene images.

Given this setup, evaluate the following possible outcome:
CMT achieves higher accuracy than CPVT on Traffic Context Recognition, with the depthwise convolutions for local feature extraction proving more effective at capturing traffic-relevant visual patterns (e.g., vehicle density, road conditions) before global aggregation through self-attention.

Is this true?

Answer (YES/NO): YES